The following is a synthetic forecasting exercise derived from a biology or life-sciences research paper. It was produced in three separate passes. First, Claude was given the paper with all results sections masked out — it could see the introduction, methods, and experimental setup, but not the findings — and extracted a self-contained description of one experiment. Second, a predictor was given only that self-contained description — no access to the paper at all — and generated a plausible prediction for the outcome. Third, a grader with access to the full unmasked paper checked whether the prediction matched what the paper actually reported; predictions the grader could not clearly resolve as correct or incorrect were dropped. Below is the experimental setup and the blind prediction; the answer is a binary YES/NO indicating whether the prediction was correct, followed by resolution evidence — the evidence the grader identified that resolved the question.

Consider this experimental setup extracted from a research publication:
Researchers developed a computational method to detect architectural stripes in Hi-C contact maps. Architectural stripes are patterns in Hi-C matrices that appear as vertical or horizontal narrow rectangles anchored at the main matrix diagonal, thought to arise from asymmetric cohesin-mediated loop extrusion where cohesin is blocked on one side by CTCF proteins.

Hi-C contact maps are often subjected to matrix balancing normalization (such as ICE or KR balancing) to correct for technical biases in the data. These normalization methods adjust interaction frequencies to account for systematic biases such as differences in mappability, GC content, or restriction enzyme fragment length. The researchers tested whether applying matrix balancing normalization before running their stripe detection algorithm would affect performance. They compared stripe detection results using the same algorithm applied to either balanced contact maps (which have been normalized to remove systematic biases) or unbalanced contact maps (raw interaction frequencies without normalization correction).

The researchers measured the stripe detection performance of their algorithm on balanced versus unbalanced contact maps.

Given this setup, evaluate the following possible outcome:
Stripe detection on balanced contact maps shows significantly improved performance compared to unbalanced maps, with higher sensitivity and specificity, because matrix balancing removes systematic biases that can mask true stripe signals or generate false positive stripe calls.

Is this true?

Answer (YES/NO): NO